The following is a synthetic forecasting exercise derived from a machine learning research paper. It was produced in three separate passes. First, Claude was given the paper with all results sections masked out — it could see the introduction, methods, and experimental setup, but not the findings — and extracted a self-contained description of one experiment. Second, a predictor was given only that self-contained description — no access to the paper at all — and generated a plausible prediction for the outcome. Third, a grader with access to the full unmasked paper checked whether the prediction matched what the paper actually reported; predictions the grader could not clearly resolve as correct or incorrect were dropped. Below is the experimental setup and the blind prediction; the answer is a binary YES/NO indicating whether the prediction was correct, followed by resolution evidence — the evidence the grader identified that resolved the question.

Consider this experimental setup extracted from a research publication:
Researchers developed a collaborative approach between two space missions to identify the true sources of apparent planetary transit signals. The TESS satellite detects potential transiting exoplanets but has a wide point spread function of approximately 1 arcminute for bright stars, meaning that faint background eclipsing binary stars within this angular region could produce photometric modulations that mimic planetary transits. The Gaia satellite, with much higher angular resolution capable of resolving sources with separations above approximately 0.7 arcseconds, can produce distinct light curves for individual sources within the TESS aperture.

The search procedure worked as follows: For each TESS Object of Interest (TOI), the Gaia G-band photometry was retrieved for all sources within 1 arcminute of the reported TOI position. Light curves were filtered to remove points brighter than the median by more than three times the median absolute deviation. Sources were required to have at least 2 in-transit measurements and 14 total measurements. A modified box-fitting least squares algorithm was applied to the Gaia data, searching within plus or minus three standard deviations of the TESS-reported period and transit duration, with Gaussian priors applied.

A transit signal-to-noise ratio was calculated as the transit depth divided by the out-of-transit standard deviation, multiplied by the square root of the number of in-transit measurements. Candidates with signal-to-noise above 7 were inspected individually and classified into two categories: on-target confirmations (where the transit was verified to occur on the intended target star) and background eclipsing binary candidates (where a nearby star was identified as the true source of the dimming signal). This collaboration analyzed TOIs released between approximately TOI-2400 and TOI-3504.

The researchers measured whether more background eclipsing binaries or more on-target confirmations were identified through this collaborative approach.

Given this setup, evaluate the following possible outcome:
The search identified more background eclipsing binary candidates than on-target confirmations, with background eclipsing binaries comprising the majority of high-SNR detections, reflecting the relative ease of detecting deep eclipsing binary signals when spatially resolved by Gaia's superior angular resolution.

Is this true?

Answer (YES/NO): NO